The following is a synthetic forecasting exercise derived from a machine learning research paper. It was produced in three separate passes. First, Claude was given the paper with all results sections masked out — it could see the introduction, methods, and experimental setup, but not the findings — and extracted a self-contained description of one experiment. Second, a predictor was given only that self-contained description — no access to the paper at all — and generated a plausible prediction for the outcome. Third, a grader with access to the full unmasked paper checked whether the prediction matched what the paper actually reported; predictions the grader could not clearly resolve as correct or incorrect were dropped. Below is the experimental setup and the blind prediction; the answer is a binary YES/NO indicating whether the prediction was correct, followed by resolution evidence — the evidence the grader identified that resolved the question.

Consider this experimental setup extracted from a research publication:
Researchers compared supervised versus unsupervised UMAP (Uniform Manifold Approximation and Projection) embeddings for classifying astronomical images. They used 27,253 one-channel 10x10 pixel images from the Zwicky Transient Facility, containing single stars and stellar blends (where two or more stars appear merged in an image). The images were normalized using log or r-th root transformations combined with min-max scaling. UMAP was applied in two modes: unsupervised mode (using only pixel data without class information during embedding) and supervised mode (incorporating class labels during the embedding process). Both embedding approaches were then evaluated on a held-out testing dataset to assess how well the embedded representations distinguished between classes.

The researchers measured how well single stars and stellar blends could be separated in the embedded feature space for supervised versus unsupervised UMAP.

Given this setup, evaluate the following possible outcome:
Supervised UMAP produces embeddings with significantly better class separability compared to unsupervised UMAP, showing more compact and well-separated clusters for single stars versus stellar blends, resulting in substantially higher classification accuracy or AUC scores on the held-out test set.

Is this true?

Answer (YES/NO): YES